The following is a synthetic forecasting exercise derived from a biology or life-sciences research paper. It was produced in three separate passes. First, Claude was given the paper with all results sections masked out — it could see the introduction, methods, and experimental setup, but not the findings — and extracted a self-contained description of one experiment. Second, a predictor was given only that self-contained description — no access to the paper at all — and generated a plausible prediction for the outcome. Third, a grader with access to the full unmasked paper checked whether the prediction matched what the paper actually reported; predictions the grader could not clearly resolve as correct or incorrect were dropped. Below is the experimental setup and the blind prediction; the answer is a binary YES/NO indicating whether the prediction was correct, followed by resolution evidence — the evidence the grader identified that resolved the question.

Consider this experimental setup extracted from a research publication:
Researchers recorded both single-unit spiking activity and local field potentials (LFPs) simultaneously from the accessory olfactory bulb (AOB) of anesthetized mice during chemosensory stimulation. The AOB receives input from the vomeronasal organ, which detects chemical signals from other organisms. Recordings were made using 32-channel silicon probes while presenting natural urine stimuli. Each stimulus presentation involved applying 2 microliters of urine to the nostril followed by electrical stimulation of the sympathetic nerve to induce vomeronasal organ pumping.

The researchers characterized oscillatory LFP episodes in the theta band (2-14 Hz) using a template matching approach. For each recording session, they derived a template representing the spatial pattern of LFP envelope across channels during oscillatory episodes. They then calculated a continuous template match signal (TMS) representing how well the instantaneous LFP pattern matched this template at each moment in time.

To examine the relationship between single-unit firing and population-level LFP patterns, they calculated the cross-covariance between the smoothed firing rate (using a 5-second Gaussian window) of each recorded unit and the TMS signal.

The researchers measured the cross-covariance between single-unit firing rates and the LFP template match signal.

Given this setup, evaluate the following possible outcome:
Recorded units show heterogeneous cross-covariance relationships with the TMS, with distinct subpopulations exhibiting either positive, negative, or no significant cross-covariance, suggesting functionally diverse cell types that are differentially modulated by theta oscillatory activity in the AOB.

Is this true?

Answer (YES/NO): NO